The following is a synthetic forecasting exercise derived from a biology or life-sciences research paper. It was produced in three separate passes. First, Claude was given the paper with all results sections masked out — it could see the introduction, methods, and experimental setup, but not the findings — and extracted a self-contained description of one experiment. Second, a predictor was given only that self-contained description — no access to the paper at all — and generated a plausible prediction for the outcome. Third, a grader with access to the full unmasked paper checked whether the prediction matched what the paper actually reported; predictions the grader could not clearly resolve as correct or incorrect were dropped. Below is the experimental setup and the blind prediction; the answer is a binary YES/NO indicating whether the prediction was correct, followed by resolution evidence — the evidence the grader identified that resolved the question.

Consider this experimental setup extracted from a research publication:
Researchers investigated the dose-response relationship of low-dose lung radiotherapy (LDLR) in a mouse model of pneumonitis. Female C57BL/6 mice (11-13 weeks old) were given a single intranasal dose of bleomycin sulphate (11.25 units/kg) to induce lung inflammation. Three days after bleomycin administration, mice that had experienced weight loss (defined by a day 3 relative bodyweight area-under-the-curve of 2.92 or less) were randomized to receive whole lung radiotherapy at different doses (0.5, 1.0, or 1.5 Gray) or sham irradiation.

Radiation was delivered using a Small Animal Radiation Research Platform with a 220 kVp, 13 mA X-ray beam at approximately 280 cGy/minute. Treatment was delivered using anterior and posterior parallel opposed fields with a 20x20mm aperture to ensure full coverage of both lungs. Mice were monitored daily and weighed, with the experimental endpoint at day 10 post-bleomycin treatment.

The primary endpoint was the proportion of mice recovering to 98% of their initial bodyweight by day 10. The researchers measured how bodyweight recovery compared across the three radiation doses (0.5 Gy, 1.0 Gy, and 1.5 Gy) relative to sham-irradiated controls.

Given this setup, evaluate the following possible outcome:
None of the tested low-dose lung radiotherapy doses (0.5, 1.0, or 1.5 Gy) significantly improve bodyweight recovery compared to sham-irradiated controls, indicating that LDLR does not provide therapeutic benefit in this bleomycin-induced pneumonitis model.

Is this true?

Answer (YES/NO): NO